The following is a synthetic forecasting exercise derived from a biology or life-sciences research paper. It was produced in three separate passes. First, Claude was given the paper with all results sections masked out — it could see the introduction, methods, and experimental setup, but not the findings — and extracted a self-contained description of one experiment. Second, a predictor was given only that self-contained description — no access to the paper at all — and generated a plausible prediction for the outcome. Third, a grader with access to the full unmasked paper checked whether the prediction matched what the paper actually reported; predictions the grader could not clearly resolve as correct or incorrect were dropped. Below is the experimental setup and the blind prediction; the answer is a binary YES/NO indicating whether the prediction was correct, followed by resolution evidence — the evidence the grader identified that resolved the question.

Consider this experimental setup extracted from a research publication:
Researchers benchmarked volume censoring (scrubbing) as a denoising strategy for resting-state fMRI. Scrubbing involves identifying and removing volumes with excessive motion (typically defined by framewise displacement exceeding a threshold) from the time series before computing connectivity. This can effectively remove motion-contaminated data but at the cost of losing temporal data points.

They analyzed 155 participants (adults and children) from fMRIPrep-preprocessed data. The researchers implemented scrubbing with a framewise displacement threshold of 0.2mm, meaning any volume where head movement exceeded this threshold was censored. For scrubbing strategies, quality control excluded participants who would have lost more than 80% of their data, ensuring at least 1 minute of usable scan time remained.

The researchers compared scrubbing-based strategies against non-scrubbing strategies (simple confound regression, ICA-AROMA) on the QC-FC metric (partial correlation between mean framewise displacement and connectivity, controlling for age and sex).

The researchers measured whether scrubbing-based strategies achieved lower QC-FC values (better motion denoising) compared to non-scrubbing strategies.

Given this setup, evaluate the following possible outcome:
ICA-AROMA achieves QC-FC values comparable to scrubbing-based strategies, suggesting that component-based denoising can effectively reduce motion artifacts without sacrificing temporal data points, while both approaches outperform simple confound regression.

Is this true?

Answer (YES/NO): NO